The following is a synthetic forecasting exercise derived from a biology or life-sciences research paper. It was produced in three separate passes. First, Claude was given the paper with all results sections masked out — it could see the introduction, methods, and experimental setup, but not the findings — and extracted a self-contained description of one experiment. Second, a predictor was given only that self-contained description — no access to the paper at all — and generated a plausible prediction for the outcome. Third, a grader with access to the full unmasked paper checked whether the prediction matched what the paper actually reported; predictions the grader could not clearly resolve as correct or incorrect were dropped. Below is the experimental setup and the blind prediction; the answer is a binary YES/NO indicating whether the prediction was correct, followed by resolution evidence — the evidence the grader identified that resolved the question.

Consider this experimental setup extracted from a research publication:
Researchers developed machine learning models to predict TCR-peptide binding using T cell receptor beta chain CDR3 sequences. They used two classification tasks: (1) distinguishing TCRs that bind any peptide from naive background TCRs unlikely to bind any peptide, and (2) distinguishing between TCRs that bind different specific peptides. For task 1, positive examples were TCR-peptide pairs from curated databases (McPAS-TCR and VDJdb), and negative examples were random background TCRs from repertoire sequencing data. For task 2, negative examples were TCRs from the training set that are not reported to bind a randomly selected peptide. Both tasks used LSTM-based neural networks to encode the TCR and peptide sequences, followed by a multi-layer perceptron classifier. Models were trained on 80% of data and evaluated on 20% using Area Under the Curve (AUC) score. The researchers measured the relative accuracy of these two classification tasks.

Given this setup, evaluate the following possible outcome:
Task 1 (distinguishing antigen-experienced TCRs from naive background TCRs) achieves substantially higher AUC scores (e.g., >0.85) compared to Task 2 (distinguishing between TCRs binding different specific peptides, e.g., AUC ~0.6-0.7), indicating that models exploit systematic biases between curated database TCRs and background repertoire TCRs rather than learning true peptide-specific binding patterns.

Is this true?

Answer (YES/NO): NO